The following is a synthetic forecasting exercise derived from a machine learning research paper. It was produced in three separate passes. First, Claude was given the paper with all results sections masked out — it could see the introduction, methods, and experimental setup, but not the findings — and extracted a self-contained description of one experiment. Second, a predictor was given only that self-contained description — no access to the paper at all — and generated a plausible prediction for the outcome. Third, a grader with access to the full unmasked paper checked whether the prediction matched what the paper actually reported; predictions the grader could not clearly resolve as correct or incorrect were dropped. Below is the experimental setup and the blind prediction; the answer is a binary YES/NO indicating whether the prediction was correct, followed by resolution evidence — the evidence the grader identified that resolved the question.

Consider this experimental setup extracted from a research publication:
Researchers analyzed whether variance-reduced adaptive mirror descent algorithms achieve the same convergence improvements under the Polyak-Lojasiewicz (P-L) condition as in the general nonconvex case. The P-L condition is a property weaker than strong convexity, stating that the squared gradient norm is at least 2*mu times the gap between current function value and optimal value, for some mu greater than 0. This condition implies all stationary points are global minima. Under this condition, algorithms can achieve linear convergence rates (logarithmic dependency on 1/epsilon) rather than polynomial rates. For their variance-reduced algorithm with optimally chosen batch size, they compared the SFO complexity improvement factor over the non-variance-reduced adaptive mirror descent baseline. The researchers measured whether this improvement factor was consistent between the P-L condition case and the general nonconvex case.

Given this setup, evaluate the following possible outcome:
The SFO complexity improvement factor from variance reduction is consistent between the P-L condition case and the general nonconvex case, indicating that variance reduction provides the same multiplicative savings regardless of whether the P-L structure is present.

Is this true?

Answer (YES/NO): NO